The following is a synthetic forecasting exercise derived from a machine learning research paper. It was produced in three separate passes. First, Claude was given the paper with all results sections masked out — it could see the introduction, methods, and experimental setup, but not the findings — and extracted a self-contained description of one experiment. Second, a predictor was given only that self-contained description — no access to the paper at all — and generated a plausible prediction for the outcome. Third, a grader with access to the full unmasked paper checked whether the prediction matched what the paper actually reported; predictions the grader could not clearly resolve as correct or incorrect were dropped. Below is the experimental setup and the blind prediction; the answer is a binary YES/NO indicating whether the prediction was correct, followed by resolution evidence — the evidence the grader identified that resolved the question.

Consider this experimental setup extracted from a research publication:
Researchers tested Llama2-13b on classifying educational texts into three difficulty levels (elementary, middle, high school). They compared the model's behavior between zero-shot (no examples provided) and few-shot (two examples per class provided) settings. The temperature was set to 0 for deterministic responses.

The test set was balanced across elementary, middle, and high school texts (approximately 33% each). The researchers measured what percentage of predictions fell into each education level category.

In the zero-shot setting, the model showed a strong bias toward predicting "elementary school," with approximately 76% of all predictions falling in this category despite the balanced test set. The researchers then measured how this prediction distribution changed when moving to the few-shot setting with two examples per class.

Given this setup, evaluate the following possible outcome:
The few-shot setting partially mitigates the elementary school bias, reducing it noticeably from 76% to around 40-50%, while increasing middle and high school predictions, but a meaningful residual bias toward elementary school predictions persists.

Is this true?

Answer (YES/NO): NO